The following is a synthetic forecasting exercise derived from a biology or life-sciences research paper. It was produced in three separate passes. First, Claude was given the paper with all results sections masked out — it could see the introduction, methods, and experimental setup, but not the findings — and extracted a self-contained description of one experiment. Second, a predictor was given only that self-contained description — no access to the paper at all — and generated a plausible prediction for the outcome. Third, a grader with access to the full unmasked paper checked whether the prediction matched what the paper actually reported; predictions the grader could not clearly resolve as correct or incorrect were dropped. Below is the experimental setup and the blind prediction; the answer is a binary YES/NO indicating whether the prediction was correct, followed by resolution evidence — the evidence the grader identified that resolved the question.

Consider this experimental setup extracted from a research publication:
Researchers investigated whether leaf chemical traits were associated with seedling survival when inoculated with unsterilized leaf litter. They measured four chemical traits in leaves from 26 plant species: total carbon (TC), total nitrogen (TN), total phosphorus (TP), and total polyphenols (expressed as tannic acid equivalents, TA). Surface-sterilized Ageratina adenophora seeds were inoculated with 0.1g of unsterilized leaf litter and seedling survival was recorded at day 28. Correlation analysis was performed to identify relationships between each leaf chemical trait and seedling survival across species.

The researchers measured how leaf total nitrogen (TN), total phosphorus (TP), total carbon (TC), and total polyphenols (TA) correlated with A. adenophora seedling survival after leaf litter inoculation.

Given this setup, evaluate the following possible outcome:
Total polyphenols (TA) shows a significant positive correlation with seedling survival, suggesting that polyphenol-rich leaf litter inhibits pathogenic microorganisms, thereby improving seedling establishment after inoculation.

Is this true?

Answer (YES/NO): YES